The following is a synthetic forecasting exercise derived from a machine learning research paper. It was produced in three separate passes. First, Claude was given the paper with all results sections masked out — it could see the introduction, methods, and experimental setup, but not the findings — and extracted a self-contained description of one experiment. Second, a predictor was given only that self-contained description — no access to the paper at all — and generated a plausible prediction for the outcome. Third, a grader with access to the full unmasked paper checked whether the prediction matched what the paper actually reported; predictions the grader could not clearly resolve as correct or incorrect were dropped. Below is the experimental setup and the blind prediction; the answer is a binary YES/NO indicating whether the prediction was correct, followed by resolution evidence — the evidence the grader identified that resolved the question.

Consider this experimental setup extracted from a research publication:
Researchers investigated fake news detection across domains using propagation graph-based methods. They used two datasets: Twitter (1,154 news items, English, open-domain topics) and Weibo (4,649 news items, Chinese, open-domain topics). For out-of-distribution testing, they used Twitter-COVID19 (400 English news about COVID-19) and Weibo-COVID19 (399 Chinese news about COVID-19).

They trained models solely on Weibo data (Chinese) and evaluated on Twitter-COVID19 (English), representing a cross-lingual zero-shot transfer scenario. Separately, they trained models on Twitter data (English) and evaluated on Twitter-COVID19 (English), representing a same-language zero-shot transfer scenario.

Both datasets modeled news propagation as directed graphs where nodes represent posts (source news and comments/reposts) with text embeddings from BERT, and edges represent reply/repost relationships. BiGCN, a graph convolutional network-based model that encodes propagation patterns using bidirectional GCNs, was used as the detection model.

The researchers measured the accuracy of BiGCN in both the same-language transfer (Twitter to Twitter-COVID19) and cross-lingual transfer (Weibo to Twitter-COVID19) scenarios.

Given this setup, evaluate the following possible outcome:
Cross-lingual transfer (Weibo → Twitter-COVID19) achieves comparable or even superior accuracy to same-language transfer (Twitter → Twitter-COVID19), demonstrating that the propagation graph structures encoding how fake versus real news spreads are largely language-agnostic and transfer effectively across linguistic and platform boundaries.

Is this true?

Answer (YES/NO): YES